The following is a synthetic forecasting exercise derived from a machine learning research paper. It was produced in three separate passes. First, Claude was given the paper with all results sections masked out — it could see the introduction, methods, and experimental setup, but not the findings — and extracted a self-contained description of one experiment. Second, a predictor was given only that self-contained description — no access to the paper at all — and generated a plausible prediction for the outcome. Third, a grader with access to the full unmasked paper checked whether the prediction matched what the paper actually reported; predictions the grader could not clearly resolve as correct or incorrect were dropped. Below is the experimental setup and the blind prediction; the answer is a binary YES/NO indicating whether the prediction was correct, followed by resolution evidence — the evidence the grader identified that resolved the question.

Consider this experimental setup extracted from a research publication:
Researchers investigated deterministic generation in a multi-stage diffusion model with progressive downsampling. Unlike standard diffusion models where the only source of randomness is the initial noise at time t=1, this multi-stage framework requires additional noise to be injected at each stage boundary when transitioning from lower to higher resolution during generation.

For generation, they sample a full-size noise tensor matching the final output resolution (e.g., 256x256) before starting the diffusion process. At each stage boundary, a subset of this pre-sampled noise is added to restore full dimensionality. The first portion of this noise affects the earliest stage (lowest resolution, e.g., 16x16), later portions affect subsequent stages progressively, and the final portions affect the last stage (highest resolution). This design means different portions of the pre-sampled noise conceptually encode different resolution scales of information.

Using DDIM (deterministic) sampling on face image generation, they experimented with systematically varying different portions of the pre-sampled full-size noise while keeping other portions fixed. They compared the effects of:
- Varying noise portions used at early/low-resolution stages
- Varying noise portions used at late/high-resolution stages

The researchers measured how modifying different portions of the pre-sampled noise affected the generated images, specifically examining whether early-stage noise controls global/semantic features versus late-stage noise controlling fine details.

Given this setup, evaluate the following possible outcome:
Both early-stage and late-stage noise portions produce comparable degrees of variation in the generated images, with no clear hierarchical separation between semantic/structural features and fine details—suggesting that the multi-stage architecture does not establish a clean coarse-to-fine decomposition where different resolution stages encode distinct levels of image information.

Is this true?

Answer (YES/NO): NO